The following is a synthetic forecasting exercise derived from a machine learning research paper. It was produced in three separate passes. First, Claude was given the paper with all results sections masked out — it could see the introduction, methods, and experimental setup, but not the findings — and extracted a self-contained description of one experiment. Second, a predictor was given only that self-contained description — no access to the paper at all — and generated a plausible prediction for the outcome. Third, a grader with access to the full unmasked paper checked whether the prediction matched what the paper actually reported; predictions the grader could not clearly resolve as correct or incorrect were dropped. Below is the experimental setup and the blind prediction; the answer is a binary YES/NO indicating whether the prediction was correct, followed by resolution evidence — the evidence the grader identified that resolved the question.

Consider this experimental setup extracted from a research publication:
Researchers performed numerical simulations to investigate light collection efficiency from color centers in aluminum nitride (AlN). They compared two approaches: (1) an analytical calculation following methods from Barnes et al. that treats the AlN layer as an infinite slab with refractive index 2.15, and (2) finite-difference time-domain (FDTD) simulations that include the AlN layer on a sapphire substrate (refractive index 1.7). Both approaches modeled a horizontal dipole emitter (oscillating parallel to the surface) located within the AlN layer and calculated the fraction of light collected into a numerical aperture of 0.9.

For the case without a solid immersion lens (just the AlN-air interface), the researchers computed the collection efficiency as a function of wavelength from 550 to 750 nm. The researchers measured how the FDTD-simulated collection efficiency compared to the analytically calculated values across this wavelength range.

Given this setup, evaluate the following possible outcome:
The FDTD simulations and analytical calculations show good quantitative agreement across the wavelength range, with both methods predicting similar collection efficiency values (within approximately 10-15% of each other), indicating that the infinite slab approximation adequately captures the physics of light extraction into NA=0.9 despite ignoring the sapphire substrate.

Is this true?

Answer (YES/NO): NO